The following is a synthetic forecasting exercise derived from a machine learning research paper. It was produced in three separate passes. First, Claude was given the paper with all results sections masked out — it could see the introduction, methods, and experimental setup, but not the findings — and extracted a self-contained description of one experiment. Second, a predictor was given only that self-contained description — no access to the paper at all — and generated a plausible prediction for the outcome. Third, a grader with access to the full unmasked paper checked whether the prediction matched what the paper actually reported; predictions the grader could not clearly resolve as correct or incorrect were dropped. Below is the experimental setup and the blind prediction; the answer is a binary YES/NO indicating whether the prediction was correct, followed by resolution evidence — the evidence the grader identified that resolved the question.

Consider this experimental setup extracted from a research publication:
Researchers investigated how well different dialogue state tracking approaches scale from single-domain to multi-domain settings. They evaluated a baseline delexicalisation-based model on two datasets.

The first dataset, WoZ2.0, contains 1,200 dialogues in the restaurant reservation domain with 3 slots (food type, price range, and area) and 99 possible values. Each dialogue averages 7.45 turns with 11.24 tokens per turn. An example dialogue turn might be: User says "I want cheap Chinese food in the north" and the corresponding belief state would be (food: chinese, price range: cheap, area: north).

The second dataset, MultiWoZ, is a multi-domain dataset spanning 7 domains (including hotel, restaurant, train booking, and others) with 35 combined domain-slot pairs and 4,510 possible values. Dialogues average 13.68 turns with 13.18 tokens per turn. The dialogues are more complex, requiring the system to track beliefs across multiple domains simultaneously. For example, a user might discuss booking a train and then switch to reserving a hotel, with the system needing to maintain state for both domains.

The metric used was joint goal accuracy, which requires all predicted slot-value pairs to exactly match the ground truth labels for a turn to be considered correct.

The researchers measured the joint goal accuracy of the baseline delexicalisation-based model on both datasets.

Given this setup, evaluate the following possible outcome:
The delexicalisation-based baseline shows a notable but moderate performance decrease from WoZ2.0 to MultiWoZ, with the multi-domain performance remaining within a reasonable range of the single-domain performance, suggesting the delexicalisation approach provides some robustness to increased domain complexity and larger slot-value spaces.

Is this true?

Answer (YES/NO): NO